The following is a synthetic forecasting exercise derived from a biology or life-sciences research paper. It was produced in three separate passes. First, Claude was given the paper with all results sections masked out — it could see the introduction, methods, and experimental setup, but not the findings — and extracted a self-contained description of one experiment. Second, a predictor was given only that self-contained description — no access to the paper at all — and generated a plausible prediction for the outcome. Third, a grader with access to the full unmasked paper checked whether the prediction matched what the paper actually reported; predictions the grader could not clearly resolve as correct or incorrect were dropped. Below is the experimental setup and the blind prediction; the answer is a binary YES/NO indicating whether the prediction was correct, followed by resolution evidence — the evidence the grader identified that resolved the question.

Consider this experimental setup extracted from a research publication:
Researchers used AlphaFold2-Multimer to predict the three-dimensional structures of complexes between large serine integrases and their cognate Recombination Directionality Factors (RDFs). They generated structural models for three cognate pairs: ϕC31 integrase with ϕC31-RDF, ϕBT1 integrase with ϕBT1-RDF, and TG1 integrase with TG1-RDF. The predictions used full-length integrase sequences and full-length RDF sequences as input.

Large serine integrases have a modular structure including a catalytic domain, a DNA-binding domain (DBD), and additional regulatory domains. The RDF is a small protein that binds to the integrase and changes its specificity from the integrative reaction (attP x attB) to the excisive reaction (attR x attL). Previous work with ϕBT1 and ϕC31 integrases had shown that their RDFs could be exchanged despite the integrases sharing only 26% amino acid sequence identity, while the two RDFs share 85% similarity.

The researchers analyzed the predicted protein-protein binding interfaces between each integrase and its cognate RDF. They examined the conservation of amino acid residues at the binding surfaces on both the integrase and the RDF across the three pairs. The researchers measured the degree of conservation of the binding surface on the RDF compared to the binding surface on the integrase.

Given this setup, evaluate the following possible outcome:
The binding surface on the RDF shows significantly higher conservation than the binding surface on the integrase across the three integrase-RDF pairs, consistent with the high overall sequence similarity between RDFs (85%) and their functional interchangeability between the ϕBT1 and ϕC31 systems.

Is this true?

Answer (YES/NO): YES